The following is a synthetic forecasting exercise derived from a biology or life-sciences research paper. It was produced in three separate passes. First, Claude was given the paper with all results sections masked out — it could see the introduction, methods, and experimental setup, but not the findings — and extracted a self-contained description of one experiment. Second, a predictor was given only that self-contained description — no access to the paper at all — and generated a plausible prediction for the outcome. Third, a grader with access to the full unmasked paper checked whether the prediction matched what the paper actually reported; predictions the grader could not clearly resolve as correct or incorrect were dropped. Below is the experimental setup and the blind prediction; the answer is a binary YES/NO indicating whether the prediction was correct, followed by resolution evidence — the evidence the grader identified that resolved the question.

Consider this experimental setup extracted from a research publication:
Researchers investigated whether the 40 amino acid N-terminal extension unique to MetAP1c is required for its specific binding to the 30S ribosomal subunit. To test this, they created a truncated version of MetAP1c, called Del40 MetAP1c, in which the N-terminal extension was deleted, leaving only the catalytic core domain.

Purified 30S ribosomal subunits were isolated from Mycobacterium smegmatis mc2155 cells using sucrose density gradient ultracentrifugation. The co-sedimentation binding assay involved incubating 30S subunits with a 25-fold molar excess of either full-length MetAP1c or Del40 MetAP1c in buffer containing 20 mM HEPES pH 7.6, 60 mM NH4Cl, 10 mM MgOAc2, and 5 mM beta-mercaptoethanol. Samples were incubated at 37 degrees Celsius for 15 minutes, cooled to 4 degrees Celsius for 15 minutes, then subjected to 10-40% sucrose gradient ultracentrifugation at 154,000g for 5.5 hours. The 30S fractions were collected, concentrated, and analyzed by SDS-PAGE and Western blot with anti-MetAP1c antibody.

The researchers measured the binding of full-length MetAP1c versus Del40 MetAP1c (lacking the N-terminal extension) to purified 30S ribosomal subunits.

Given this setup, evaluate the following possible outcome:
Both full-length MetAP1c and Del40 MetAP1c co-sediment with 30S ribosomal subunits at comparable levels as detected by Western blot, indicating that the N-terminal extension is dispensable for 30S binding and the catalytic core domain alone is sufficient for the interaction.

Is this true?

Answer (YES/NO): NO